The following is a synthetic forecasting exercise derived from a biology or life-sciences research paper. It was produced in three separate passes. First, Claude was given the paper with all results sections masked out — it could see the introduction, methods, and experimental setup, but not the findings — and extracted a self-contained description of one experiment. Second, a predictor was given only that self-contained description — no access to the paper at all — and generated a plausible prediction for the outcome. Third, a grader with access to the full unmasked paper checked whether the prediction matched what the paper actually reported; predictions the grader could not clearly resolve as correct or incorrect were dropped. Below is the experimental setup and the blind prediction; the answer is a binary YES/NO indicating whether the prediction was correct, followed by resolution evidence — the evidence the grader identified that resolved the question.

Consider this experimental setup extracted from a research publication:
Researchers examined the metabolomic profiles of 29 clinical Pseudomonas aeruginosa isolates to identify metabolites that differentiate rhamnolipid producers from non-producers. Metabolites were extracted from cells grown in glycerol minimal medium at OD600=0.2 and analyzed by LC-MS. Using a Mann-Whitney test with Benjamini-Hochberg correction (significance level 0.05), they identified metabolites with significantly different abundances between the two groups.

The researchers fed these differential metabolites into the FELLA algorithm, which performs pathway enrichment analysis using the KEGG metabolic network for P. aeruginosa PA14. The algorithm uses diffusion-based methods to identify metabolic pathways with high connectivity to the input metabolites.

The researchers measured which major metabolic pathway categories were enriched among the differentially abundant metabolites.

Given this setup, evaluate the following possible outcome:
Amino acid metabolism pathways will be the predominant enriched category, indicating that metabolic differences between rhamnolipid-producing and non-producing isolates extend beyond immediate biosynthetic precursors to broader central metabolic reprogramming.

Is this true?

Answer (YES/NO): NO